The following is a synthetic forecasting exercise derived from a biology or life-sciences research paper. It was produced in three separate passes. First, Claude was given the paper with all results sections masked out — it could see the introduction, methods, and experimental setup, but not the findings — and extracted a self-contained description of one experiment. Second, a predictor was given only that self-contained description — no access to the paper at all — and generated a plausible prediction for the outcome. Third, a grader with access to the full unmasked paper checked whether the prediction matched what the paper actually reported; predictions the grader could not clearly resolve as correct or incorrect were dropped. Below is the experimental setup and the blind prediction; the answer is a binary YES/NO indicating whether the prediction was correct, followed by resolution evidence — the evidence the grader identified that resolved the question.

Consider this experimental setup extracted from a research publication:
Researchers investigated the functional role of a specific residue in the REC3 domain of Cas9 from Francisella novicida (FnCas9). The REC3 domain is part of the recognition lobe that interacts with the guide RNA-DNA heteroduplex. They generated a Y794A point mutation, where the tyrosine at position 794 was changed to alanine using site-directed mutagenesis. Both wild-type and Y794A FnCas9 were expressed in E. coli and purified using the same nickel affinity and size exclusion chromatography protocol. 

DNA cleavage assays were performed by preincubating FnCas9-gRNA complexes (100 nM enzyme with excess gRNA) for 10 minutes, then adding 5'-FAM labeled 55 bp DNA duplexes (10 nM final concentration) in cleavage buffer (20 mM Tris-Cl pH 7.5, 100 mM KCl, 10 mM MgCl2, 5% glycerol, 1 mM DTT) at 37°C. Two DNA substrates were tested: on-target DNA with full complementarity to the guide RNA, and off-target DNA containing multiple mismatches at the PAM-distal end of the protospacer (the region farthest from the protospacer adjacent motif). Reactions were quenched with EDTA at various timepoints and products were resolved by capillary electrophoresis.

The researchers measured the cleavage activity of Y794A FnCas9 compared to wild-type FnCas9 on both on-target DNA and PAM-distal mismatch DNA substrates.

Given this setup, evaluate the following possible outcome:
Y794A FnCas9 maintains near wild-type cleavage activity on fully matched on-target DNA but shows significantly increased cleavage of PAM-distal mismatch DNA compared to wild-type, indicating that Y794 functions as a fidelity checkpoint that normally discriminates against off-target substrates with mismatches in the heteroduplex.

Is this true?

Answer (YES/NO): NO